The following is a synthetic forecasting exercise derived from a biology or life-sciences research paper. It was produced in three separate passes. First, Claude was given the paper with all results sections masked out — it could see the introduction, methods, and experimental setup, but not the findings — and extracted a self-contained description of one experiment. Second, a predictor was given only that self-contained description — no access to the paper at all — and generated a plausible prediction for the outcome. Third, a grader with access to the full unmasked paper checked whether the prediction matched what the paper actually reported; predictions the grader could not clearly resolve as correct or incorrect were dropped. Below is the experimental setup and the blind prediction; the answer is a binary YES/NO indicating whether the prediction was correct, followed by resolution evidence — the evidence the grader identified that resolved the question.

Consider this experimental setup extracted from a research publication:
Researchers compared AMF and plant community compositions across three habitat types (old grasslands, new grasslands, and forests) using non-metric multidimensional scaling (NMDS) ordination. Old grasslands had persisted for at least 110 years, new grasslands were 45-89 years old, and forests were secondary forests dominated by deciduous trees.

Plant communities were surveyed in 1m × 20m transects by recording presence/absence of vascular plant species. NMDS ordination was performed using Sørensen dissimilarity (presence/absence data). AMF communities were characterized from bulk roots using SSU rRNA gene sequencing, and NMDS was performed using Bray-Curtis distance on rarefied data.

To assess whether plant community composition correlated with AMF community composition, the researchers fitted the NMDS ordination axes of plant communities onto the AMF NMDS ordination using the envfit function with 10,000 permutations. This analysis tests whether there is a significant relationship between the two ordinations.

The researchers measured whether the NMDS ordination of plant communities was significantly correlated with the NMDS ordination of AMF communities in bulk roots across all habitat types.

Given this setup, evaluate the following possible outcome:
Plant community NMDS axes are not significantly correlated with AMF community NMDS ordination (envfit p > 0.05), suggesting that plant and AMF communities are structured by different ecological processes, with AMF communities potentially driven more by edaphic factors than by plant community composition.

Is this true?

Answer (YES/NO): NO